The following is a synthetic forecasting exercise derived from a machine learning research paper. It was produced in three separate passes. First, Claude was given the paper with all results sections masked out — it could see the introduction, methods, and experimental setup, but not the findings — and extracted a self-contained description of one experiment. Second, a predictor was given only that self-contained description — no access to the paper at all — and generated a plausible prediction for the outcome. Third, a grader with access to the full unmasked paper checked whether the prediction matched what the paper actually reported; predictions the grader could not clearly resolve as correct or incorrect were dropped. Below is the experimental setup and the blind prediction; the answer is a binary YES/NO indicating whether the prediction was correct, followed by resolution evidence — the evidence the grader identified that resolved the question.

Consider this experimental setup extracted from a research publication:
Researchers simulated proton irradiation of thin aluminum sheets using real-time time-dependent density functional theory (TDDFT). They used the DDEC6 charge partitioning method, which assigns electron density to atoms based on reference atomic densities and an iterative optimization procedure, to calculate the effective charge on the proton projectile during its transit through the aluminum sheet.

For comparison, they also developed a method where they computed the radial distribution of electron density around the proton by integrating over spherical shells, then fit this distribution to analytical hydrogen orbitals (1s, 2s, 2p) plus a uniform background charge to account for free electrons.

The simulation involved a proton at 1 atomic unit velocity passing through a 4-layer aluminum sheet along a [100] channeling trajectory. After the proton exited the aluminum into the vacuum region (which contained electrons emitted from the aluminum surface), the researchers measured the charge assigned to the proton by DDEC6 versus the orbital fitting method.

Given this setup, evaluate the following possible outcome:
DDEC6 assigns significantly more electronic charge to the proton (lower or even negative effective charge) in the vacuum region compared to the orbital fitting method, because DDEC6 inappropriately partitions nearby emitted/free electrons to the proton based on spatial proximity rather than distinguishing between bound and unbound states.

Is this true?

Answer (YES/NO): YES